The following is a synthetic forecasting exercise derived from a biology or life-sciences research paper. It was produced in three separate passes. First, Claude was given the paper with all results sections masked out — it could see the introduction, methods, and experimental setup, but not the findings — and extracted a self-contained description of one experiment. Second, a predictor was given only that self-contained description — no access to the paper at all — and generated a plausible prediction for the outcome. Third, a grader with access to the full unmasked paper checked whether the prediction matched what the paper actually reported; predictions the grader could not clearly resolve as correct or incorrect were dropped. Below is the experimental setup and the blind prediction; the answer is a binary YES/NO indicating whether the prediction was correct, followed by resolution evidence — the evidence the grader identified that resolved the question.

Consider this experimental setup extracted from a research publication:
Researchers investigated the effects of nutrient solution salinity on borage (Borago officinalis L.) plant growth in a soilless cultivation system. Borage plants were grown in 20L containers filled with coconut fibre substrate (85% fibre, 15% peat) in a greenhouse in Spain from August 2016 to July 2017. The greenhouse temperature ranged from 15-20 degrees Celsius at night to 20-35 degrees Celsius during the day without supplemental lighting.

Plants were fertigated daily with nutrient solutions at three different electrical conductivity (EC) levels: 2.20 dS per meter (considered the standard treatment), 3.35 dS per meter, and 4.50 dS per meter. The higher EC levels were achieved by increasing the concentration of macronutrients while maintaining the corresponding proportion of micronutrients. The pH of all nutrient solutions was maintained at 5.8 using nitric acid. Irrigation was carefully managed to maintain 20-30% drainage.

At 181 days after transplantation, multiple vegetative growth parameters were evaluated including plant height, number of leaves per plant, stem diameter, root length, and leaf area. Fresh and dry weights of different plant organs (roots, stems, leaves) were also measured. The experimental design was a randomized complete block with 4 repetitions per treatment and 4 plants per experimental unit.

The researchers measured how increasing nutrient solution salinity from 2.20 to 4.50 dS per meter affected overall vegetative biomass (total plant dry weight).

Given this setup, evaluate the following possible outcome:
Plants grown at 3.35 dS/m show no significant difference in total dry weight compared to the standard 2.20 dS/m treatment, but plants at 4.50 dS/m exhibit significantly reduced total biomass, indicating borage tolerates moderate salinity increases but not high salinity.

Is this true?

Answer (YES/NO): NO